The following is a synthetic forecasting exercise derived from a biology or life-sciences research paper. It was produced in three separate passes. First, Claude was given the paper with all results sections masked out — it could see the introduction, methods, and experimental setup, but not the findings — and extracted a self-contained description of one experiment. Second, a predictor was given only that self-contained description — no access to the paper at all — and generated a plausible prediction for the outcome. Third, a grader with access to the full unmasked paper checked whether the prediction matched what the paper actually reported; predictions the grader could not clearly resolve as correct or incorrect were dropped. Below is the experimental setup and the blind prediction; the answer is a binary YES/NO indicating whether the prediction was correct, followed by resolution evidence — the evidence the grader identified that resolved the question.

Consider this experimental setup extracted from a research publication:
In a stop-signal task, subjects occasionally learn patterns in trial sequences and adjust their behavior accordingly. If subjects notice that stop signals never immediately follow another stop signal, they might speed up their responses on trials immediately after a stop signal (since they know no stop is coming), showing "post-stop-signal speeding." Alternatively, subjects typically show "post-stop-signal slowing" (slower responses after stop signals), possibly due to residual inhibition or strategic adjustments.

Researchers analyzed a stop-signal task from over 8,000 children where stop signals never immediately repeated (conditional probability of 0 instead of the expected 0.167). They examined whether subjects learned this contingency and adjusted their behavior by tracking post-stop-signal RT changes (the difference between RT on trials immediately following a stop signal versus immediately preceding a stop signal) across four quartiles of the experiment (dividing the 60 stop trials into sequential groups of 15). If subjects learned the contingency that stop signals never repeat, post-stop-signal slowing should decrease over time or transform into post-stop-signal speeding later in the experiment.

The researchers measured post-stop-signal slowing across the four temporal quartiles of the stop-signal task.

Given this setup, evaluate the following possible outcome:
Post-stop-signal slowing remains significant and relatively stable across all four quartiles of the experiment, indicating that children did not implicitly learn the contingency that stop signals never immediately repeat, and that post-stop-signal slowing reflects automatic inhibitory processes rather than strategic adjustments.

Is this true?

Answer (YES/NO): NO